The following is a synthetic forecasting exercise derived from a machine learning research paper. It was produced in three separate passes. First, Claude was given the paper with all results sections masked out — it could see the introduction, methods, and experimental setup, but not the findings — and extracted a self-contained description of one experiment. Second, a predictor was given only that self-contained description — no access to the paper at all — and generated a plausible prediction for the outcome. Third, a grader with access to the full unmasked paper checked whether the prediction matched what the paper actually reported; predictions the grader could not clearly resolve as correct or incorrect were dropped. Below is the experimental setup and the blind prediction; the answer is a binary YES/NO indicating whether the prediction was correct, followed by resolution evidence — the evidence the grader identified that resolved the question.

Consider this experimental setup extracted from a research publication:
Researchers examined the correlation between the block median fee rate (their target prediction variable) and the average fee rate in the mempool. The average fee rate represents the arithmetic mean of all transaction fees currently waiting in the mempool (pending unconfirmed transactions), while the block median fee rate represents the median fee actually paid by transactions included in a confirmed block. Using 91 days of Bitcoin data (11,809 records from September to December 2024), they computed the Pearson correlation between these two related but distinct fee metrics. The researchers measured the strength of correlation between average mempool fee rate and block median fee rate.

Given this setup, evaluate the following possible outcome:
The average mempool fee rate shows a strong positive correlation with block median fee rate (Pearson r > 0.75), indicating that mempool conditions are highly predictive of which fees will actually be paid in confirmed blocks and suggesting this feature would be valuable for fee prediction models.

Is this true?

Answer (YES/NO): YES